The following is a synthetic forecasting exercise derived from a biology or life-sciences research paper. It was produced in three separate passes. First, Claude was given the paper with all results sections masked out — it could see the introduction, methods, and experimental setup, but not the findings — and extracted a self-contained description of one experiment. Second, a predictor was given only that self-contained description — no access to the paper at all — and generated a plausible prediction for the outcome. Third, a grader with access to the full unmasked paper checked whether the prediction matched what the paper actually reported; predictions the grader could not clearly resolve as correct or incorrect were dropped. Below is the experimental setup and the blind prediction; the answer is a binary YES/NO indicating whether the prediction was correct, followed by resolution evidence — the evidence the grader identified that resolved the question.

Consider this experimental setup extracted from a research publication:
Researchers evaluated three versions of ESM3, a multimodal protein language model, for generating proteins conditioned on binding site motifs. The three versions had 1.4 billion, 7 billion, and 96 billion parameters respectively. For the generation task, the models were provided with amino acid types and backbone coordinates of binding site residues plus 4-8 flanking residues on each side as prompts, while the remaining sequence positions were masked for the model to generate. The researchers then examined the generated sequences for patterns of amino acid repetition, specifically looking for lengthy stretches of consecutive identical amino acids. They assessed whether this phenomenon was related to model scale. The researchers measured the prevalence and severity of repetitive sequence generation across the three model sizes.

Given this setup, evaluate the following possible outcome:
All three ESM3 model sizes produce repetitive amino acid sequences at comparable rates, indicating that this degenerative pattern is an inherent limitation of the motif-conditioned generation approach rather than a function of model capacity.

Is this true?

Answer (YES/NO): NO